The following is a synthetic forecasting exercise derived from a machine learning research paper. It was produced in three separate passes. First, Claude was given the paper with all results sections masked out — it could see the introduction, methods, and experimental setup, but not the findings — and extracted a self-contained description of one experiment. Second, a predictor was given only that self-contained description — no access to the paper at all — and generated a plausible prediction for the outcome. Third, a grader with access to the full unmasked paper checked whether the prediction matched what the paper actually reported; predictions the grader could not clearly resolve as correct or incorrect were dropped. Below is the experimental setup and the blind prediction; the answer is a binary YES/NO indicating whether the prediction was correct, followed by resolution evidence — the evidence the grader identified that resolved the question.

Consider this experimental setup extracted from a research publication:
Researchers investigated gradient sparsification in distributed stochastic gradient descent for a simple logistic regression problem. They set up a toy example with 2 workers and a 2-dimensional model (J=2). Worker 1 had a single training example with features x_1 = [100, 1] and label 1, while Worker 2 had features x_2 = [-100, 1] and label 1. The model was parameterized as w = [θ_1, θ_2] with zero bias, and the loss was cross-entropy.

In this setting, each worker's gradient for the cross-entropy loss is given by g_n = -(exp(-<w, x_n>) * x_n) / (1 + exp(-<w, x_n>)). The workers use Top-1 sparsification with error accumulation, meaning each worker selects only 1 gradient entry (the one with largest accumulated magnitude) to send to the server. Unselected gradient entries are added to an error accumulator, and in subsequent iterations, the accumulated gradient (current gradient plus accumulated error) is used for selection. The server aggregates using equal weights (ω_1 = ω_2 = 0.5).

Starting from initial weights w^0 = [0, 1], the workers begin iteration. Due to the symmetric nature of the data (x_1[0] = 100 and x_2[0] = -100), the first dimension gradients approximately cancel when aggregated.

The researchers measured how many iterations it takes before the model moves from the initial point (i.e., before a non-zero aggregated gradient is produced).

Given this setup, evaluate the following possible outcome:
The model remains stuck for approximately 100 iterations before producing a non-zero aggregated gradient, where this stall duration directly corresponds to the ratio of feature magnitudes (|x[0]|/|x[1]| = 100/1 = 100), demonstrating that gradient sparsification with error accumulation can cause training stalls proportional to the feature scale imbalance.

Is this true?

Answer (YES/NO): YES